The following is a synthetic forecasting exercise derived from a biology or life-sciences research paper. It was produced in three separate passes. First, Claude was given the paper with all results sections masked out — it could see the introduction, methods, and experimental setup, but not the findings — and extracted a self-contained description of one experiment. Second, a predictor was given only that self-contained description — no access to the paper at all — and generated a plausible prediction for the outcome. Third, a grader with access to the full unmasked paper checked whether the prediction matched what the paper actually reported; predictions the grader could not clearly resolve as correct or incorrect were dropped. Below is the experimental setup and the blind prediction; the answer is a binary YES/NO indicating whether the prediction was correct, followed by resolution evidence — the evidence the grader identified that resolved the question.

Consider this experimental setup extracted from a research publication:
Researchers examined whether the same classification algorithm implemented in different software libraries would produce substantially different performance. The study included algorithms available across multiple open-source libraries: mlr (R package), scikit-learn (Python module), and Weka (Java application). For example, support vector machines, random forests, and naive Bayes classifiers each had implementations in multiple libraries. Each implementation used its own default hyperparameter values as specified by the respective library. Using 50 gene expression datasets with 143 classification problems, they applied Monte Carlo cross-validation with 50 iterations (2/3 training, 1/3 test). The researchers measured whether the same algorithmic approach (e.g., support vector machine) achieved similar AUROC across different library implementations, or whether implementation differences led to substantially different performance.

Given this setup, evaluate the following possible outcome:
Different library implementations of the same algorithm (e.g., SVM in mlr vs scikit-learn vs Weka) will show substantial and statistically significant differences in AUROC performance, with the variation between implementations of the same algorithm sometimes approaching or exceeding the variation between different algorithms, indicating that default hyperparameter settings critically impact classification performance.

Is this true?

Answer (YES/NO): NO